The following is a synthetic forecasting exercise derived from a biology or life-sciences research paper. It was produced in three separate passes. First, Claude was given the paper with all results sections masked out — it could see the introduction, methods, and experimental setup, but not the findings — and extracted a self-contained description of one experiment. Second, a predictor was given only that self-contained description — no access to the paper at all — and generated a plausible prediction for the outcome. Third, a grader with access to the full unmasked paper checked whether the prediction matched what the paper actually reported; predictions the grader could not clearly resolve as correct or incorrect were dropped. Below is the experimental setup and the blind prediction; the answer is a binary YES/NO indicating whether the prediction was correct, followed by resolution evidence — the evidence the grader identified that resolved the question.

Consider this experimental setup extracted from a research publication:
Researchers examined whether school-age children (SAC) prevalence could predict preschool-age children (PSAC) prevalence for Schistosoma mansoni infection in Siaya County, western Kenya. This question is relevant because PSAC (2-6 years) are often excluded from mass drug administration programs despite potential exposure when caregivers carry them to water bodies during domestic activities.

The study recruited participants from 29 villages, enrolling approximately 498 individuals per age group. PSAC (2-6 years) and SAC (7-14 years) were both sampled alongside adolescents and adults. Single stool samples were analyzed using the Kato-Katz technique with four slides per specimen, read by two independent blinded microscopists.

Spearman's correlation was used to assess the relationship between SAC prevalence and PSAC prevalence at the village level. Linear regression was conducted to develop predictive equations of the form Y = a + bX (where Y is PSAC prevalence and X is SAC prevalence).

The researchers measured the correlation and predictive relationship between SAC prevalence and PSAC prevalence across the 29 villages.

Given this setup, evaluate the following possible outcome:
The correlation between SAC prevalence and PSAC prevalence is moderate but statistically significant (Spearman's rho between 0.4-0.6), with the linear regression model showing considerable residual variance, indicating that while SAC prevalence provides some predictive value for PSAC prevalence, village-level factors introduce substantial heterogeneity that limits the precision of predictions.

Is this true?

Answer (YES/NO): YES